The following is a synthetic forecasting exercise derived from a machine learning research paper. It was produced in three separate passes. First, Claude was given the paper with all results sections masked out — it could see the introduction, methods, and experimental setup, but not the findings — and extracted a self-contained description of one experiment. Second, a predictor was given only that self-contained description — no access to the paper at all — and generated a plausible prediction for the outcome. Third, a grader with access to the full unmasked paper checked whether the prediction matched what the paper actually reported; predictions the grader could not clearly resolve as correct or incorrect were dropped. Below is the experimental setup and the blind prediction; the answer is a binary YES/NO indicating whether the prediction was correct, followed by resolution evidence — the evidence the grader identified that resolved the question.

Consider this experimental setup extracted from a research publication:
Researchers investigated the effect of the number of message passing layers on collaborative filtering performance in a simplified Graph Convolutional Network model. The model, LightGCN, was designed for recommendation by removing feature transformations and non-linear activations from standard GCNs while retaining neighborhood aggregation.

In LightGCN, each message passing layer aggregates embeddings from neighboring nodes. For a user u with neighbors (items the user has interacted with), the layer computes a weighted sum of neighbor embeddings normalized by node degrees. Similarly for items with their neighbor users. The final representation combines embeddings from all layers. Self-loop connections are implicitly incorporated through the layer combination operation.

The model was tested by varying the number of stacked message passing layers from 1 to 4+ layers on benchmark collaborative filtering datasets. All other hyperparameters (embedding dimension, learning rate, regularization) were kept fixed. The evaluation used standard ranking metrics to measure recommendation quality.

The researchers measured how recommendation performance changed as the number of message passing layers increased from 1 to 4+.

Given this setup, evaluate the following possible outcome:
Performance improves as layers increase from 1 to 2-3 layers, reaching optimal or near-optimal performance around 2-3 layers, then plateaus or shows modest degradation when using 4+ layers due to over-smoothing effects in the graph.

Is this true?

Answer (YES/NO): NO